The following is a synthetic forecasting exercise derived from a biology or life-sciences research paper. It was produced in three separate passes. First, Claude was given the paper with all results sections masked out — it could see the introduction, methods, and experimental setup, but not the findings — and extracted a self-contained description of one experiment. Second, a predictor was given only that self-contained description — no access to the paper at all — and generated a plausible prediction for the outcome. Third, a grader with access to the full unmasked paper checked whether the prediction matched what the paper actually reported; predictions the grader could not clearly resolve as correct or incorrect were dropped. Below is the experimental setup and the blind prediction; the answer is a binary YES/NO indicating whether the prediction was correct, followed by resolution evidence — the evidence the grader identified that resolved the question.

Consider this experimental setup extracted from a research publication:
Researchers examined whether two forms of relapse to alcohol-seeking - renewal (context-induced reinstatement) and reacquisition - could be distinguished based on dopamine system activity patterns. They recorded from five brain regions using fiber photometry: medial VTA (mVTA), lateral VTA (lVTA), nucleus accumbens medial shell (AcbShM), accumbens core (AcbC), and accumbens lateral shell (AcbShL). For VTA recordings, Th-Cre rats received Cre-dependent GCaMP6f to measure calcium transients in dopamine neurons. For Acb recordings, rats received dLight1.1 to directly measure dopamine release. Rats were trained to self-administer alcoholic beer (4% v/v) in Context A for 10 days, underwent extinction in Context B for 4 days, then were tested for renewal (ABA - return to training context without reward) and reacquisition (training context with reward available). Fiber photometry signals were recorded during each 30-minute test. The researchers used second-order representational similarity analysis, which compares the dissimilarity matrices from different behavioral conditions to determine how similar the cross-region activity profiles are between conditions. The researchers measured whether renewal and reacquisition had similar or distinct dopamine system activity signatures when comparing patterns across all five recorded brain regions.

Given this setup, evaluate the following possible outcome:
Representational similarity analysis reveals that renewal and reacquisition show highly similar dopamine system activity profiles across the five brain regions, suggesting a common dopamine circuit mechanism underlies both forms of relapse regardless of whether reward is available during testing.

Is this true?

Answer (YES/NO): NO